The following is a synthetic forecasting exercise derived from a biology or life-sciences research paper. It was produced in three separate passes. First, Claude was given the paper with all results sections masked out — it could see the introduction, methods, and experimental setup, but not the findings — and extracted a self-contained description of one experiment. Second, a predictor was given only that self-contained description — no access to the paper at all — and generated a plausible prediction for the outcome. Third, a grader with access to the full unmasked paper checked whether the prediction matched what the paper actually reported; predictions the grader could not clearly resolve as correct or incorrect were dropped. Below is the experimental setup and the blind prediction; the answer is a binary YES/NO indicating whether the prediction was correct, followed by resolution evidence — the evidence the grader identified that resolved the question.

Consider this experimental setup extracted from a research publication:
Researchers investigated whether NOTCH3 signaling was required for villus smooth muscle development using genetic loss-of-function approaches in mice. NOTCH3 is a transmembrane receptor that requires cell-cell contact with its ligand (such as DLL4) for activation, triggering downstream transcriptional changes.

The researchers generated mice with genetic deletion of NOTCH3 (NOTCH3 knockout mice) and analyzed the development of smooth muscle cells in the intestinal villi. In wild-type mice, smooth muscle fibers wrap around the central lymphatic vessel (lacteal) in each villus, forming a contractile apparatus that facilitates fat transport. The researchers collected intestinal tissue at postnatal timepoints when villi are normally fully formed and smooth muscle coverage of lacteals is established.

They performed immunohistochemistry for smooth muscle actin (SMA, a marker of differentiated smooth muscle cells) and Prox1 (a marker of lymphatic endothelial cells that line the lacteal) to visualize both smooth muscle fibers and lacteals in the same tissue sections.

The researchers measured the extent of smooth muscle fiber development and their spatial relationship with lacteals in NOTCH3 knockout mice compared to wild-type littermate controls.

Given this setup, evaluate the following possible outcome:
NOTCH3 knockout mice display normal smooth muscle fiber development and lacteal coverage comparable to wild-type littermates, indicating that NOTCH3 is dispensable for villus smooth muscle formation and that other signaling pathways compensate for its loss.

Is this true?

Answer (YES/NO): NO